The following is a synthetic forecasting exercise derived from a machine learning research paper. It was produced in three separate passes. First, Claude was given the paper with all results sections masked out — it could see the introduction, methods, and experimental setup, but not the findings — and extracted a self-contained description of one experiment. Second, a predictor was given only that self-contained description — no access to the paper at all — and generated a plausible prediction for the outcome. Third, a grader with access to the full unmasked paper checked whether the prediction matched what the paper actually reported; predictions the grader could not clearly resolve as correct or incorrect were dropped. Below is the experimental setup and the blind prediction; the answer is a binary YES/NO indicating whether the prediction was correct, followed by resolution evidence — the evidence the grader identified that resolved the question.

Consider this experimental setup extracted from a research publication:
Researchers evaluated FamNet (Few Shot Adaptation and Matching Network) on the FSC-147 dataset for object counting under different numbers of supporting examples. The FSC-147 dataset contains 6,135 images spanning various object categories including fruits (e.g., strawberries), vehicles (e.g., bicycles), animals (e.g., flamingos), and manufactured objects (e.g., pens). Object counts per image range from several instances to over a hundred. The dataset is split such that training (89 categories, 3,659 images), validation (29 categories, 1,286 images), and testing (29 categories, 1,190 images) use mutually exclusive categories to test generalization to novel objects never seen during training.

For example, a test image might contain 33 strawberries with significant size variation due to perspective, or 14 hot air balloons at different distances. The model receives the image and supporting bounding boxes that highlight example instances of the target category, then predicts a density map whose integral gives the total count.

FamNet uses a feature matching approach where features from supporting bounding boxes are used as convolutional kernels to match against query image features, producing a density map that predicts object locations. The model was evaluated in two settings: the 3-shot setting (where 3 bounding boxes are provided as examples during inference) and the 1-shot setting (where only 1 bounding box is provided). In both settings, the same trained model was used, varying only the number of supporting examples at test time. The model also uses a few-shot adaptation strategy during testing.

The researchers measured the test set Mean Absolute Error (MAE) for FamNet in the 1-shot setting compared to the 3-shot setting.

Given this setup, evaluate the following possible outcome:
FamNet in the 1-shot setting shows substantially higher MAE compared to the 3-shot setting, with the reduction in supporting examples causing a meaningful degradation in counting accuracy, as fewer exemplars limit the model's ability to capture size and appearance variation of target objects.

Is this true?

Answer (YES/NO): YES